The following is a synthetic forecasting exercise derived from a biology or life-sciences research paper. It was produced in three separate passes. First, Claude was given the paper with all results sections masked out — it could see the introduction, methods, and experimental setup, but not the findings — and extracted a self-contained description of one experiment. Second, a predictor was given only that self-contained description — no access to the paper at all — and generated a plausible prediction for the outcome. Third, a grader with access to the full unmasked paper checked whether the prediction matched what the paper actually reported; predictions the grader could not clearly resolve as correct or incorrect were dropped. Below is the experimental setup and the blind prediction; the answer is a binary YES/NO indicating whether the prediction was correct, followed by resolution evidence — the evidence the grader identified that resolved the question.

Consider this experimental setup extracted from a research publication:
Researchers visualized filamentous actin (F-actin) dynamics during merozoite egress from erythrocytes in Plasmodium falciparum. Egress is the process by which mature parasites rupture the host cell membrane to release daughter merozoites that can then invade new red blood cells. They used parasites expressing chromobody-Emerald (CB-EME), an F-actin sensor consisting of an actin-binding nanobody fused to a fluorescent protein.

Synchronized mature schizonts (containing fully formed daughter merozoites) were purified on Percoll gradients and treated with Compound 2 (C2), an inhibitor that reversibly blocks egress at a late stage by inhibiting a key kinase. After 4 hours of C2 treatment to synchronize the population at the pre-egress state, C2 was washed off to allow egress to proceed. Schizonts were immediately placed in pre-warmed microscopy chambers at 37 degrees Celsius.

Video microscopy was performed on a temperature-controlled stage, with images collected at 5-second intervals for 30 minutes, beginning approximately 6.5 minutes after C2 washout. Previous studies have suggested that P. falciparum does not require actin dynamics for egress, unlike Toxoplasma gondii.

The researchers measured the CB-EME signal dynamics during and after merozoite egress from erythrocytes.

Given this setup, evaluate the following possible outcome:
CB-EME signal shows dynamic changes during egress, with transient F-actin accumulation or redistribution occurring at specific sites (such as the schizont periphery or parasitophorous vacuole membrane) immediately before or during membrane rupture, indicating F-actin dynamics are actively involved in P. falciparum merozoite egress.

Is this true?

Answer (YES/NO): NO